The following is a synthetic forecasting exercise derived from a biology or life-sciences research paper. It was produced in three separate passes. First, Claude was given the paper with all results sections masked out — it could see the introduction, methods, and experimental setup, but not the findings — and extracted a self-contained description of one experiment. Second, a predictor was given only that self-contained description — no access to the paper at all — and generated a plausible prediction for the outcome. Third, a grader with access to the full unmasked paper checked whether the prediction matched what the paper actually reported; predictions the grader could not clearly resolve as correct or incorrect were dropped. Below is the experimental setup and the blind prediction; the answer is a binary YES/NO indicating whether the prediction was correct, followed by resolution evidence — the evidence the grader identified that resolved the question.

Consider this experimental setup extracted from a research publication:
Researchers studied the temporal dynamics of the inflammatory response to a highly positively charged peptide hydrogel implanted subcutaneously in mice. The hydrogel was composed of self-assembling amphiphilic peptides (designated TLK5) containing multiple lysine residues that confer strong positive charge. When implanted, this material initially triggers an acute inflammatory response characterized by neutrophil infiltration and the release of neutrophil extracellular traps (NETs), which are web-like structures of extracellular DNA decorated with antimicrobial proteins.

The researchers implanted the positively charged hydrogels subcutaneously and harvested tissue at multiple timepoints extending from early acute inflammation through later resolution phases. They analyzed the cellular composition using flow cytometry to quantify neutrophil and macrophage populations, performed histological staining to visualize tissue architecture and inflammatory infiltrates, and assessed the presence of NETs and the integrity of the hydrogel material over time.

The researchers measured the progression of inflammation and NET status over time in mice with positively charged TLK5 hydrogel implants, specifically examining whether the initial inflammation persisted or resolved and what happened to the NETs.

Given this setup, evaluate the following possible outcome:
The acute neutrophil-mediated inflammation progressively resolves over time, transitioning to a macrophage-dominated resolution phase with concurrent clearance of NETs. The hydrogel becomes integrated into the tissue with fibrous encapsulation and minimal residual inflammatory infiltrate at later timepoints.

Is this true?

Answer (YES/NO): NO